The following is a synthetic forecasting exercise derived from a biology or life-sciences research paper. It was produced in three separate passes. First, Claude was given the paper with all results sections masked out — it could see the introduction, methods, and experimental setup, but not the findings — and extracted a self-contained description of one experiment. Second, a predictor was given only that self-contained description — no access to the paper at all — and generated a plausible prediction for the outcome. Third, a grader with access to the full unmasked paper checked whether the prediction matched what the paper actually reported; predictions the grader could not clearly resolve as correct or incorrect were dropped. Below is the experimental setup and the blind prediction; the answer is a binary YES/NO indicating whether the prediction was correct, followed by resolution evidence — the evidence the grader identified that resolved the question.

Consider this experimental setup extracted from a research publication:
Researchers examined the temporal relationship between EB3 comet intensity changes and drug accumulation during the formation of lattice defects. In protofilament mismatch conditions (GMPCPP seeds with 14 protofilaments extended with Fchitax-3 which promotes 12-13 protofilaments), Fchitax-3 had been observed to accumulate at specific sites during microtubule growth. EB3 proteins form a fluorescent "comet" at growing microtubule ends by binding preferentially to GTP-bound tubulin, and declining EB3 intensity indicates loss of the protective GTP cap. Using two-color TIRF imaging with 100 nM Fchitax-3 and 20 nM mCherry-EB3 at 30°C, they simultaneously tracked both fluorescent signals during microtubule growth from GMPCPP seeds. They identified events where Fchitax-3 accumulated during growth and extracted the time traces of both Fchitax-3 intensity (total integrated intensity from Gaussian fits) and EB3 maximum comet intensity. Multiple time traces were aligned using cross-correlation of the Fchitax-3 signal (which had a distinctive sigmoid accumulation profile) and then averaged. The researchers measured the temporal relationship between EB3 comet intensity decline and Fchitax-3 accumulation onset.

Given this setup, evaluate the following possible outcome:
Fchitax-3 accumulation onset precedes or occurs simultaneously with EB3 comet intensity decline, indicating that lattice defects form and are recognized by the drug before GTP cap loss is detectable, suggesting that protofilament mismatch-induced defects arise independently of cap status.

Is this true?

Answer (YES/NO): NO